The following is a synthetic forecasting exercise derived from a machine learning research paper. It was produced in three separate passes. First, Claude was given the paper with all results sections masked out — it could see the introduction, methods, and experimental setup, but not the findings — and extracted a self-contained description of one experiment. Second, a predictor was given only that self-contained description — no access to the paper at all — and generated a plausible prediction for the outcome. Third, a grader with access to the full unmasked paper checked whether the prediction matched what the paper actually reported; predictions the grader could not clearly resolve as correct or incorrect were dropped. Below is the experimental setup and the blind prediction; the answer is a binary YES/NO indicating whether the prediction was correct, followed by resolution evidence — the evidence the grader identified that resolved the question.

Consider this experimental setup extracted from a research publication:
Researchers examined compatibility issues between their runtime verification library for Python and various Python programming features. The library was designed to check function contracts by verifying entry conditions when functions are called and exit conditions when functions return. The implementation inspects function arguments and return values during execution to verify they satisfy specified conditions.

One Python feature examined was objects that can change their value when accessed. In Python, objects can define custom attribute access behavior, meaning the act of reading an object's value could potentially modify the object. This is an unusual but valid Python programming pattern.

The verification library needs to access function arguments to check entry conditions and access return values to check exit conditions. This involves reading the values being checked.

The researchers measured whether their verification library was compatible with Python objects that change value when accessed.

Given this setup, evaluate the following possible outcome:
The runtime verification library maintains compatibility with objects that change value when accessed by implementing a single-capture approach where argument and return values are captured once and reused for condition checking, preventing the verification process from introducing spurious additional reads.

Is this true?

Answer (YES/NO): NO